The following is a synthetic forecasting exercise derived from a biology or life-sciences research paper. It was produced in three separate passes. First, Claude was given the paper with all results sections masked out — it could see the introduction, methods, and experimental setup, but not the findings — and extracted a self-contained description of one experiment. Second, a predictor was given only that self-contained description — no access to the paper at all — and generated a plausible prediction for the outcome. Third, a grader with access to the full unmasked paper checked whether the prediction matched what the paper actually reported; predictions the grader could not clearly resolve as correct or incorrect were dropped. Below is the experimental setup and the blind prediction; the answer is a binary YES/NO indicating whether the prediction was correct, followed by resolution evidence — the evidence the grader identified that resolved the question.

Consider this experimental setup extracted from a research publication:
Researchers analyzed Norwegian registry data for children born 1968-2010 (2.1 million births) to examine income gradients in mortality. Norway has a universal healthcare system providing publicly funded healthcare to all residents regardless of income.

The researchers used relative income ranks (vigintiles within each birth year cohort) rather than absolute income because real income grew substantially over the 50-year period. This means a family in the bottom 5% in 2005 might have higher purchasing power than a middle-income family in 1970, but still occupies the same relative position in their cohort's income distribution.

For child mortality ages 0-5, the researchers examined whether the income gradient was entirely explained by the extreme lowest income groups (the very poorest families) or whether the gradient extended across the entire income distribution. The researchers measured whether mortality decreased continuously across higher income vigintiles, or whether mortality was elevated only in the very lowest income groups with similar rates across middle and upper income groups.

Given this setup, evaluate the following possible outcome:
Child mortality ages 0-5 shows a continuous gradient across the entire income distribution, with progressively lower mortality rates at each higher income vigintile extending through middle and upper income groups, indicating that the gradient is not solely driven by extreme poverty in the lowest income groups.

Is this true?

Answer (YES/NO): YES